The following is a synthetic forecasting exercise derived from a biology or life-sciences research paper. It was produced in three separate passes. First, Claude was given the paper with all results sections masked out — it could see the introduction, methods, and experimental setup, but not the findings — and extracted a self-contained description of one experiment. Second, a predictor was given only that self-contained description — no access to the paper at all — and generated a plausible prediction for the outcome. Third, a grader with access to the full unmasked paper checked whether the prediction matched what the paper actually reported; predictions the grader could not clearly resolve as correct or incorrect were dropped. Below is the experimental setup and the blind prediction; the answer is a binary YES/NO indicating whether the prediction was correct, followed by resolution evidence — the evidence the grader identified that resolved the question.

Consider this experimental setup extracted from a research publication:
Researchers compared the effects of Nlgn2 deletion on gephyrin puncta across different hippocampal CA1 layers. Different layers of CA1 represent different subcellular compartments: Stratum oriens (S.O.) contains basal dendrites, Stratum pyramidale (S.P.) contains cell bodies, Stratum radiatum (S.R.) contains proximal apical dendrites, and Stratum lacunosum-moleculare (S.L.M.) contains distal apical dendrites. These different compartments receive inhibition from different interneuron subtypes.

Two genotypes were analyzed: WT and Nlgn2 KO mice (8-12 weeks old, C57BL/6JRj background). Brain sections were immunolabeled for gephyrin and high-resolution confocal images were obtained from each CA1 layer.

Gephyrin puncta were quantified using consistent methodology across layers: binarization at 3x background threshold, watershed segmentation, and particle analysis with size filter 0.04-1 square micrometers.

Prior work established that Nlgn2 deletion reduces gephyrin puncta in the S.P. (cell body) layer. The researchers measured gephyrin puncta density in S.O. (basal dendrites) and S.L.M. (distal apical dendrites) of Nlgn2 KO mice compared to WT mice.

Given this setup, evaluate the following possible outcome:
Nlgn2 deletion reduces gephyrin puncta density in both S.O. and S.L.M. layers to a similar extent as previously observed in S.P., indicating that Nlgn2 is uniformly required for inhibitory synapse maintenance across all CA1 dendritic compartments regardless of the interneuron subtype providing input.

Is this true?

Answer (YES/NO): NO